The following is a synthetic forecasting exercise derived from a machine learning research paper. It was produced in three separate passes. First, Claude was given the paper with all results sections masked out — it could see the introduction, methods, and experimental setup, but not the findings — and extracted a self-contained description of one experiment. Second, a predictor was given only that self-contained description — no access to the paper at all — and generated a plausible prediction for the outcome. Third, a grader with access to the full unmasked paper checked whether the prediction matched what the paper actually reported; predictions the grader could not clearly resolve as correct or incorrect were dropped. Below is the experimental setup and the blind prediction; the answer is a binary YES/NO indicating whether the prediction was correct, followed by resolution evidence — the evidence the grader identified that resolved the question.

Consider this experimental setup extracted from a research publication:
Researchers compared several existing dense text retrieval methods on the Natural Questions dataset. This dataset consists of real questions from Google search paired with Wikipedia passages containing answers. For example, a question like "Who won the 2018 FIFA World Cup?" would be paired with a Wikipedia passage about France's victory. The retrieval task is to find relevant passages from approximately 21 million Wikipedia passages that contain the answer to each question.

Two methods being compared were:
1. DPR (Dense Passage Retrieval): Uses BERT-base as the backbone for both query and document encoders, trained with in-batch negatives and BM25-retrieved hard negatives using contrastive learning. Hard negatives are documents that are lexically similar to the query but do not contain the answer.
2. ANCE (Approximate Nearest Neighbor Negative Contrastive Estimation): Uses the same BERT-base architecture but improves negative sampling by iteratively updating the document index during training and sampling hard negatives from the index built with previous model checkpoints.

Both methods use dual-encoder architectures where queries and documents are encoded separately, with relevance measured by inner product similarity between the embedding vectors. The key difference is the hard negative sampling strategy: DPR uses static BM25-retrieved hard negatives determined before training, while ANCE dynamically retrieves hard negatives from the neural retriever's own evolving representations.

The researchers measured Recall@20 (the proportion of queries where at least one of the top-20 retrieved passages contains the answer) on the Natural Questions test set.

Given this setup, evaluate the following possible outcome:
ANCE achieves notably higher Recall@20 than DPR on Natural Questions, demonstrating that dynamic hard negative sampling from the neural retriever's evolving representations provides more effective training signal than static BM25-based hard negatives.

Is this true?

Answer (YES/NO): YES